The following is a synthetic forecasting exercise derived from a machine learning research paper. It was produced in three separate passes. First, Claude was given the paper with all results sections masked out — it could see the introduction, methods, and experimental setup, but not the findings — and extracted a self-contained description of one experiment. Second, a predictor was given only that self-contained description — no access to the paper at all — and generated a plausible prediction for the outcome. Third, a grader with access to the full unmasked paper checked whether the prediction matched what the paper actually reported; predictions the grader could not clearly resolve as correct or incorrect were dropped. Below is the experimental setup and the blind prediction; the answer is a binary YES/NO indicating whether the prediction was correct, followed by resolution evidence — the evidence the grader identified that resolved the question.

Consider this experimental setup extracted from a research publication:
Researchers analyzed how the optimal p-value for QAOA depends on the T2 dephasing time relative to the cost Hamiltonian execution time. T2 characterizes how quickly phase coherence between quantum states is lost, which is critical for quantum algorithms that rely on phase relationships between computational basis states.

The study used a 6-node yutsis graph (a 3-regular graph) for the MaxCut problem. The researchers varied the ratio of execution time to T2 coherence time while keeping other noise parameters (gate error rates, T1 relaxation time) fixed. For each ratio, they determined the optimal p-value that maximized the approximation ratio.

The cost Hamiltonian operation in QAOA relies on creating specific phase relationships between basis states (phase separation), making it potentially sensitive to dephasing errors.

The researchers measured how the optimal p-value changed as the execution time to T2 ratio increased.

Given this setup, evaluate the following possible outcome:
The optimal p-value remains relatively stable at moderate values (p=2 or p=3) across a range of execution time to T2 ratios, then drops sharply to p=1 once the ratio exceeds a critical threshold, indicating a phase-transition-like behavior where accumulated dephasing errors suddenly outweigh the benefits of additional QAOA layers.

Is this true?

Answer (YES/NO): NO